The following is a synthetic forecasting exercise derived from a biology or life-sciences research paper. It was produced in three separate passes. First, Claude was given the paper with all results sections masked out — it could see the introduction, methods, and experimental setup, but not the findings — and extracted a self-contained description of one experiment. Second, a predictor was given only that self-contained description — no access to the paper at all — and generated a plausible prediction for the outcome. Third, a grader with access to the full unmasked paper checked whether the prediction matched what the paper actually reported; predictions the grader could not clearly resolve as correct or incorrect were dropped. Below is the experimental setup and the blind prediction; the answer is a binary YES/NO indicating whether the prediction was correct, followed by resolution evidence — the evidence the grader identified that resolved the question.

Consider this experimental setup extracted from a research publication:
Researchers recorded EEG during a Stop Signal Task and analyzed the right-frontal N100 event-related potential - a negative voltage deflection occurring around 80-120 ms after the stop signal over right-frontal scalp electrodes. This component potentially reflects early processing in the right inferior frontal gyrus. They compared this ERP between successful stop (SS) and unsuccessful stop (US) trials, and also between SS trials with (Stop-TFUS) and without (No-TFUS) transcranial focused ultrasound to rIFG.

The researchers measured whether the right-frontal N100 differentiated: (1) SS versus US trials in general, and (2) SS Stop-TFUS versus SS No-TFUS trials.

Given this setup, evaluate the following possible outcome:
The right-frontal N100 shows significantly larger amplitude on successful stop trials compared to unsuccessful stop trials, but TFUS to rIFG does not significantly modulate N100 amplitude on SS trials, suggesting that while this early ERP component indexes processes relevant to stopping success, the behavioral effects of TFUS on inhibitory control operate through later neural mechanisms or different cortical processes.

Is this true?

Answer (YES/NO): NO